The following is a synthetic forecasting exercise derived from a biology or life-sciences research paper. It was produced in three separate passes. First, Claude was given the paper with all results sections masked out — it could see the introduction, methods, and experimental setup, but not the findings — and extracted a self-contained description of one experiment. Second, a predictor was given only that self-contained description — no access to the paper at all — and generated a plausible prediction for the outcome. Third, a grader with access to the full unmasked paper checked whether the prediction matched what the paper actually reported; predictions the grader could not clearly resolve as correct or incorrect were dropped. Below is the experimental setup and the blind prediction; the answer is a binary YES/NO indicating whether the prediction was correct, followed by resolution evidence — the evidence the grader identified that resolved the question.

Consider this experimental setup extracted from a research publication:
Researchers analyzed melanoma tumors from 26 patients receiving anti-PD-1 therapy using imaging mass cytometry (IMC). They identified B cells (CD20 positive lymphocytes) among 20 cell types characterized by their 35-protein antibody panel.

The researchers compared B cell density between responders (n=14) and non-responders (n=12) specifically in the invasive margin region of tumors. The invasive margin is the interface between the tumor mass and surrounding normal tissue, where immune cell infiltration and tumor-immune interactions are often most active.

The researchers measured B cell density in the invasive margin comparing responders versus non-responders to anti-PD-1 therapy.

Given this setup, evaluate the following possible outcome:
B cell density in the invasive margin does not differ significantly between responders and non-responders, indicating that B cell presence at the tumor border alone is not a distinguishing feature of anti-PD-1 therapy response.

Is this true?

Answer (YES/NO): NO